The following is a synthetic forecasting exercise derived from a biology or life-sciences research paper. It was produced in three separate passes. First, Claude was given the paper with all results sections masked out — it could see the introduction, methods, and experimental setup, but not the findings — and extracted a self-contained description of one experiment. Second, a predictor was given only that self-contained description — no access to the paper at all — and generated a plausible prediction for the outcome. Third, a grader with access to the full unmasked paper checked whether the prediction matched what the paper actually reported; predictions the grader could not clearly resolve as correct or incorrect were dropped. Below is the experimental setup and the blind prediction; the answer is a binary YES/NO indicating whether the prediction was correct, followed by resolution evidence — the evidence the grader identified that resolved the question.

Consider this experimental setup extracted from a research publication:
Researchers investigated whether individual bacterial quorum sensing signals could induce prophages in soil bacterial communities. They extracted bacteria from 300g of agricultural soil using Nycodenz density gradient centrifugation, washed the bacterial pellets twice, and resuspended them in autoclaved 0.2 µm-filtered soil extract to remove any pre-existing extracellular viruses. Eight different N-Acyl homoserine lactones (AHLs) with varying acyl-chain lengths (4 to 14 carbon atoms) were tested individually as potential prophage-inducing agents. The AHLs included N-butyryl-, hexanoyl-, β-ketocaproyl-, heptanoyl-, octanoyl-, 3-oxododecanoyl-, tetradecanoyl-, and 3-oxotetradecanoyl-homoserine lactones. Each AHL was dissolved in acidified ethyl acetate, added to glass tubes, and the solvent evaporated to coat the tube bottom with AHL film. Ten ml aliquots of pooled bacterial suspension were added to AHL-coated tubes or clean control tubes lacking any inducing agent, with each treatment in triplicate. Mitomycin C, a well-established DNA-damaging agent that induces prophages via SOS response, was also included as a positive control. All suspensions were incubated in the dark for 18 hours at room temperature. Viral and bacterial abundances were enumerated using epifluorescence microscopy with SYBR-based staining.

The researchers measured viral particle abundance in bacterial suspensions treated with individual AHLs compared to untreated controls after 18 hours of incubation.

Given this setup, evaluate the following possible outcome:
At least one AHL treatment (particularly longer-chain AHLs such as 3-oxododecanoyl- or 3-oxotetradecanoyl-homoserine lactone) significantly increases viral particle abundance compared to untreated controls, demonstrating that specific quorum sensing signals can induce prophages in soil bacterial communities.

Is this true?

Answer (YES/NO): NO